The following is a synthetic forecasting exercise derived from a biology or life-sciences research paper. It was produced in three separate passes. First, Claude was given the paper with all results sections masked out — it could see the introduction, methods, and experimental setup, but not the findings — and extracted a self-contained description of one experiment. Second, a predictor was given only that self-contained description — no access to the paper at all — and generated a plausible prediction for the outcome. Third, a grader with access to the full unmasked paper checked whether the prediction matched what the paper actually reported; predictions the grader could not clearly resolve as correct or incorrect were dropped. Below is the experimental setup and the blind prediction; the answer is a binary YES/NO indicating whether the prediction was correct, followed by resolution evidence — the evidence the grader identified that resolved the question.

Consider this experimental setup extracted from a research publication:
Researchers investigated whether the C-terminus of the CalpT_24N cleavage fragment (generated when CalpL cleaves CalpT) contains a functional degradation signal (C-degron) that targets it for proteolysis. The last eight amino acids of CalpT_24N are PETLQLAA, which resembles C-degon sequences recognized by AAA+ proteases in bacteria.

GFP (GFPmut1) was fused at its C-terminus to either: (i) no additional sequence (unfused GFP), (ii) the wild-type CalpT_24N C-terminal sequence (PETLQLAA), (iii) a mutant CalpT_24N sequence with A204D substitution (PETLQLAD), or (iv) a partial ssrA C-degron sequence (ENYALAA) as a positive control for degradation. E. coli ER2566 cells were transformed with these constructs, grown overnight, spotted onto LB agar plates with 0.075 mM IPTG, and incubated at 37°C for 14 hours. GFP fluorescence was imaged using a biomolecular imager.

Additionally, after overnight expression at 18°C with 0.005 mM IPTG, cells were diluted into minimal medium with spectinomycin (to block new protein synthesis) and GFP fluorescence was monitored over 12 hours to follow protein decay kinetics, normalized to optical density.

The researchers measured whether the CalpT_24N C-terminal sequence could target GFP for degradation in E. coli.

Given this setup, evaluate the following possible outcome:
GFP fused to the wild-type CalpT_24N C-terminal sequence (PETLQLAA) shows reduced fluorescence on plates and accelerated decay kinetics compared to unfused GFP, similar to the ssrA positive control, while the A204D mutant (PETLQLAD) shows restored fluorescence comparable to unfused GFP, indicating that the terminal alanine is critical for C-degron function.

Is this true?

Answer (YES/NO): YES